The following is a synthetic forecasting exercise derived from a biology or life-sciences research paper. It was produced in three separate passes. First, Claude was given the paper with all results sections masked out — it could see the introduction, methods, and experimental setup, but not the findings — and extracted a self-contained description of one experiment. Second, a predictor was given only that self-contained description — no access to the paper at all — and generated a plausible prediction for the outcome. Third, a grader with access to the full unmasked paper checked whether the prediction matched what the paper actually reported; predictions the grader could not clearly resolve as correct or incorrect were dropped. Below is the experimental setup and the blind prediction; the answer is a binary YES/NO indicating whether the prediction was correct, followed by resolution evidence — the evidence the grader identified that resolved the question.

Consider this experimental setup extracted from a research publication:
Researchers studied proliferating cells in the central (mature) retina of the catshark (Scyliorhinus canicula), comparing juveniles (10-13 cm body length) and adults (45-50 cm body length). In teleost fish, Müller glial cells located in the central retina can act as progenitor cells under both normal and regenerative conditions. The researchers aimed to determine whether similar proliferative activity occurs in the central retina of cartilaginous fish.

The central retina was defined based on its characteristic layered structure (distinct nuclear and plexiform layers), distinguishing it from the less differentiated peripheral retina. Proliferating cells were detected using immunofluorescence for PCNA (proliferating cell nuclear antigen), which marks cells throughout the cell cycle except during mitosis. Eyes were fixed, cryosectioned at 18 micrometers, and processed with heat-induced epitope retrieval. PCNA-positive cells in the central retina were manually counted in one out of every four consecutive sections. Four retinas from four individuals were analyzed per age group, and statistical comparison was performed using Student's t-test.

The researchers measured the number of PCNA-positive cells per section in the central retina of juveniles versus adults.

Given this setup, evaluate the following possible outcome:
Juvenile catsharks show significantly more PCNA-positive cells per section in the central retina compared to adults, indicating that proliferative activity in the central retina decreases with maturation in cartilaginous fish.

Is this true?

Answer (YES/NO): YES